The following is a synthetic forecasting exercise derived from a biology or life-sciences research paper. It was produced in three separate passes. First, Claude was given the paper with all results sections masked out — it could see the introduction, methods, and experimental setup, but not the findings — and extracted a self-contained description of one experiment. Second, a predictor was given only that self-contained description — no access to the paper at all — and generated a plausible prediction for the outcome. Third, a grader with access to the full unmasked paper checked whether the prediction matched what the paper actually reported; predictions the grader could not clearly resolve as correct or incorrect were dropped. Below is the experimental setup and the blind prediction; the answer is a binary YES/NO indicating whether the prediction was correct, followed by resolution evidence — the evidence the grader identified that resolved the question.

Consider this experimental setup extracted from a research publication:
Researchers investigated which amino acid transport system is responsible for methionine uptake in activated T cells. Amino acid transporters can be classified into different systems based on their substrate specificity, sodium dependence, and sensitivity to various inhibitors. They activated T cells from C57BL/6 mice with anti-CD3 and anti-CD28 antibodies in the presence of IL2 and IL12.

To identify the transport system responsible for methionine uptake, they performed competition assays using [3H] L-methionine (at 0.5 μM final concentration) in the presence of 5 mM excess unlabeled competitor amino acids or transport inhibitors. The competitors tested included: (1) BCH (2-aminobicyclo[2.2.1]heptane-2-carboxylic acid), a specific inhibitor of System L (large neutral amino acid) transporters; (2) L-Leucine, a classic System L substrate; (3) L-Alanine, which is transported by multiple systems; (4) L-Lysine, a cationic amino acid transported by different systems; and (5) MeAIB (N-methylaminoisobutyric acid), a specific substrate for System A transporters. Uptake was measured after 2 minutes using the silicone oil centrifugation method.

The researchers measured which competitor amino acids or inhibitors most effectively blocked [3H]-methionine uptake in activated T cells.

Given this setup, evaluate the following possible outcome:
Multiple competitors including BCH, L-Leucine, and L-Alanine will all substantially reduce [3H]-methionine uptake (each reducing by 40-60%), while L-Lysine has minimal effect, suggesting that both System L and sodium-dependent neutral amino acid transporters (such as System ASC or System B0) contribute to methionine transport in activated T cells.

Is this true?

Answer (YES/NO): NO